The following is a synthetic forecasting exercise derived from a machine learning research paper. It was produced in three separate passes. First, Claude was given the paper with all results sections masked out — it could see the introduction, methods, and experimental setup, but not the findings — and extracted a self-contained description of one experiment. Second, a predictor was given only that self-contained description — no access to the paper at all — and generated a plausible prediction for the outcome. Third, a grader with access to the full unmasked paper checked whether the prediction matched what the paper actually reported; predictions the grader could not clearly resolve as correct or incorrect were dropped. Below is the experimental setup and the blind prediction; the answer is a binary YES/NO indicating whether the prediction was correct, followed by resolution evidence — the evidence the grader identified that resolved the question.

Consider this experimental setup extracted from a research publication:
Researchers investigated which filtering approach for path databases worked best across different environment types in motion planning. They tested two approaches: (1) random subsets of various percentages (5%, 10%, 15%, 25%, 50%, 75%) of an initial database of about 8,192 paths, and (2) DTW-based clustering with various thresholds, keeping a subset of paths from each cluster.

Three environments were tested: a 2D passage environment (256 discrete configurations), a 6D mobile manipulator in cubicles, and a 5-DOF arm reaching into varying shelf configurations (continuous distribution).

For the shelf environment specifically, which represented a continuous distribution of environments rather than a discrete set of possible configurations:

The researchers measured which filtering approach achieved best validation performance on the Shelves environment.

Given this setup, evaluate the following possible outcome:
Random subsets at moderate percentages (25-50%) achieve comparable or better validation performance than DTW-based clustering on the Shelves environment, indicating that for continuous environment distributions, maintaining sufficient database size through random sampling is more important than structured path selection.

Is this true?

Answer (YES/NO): YES